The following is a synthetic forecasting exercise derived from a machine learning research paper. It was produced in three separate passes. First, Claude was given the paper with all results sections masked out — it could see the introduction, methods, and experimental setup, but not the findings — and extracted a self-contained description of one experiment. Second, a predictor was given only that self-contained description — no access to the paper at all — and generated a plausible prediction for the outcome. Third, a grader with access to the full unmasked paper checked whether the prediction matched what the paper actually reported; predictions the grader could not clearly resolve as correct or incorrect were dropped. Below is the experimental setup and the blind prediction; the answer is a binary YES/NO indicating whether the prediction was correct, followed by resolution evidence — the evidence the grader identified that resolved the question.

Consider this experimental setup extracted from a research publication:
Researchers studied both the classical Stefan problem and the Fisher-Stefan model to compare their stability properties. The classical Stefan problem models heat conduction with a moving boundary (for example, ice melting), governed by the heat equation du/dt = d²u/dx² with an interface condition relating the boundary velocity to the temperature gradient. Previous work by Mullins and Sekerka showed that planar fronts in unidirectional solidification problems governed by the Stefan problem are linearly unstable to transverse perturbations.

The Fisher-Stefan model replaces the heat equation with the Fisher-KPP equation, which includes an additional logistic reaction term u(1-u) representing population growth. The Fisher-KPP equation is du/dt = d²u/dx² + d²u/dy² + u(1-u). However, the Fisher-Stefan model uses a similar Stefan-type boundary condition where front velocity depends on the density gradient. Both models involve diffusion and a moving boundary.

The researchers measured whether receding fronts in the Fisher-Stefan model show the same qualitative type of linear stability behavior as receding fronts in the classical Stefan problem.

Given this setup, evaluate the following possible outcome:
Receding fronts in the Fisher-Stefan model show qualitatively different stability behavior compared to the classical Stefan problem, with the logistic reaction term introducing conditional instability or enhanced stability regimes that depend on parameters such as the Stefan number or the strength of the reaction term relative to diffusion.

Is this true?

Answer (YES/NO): NO